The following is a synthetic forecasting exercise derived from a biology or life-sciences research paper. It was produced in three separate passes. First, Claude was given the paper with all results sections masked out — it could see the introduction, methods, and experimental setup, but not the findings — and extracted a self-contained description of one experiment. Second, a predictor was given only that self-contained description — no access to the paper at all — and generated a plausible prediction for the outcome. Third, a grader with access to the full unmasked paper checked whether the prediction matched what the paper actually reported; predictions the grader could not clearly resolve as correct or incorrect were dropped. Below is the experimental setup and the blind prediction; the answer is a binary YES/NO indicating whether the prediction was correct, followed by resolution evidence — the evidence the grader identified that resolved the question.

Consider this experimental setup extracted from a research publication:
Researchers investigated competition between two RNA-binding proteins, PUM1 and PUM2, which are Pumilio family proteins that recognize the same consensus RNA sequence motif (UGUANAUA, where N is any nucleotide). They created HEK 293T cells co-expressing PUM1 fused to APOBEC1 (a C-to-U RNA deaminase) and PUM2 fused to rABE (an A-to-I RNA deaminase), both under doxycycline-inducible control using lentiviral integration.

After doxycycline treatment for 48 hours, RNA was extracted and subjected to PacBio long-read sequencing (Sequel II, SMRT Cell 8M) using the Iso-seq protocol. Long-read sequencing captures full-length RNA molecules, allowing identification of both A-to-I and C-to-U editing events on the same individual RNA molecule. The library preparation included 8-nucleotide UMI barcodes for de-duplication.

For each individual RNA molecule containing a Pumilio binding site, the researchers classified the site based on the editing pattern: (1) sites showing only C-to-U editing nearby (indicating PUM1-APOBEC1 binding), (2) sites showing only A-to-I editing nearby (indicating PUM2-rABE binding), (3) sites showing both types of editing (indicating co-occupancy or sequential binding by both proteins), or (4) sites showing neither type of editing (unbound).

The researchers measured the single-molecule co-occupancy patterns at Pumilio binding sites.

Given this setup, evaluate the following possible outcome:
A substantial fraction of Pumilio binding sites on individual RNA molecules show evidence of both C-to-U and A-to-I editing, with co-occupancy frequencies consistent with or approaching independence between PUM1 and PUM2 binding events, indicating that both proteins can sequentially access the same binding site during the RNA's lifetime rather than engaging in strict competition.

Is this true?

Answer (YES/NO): NO